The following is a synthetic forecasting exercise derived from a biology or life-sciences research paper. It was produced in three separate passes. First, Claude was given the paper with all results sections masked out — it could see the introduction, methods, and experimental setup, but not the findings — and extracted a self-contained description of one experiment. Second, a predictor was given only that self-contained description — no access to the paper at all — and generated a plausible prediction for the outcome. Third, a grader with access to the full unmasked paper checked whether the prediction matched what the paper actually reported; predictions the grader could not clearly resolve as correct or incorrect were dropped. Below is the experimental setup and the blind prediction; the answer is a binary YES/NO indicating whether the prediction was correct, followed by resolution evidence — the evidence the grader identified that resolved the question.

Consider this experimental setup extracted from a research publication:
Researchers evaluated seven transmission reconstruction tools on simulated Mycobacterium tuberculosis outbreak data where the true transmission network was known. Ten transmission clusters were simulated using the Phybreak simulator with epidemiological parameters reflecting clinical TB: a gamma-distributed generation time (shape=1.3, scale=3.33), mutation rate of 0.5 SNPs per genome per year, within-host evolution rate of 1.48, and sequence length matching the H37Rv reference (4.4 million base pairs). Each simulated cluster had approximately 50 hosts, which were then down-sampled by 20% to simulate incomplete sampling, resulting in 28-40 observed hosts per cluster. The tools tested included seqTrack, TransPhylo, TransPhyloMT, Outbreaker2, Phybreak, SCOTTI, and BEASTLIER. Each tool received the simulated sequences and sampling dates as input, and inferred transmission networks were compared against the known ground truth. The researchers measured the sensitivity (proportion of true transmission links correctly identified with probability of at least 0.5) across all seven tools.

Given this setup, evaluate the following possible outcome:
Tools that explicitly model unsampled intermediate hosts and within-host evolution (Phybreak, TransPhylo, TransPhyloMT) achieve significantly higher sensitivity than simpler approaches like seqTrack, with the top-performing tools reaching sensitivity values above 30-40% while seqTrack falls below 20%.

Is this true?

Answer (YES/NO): YES